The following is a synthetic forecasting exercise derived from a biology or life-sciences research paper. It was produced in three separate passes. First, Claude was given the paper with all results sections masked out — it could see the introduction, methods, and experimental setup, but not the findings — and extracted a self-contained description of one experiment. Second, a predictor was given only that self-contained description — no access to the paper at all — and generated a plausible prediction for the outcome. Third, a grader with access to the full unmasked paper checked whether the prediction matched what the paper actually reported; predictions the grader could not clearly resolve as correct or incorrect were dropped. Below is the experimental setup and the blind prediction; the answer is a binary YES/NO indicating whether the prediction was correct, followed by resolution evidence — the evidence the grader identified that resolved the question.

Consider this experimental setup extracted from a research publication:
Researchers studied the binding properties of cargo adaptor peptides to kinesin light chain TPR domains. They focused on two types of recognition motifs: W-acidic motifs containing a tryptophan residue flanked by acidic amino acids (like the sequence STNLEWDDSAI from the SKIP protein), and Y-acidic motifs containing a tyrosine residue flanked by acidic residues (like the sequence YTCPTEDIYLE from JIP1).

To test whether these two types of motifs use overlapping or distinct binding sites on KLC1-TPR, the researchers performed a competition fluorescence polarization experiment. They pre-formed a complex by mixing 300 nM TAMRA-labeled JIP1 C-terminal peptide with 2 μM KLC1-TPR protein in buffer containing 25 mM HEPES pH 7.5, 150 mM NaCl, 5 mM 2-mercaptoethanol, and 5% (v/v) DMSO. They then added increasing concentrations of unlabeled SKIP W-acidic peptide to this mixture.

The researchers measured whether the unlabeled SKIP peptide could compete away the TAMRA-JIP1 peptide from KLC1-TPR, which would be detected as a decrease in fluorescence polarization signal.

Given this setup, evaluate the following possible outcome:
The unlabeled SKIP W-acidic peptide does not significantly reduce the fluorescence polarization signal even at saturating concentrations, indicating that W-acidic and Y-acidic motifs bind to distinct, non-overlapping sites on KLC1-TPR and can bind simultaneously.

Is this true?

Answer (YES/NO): NO